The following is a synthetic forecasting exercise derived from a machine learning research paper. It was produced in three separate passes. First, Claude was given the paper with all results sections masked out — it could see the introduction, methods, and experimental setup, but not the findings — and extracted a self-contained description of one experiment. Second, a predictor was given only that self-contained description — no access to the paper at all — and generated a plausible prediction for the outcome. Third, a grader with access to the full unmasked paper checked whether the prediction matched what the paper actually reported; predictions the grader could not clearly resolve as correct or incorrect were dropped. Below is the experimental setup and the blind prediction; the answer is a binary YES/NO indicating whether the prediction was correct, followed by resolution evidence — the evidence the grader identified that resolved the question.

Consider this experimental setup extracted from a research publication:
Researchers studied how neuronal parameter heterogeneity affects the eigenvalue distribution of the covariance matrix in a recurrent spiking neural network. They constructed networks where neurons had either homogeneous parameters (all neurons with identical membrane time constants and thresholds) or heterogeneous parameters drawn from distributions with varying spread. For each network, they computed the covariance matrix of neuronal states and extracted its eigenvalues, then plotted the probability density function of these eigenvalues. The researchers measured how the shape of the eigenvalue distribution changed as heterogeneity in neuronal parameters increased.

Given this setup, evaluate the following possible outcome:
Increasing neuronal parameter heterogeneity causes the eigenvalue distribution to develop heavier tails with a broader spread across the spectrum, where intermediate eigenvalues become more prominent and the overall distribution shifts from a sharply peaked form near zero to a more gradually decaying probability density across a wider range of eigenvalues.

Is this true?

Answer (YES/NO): NO